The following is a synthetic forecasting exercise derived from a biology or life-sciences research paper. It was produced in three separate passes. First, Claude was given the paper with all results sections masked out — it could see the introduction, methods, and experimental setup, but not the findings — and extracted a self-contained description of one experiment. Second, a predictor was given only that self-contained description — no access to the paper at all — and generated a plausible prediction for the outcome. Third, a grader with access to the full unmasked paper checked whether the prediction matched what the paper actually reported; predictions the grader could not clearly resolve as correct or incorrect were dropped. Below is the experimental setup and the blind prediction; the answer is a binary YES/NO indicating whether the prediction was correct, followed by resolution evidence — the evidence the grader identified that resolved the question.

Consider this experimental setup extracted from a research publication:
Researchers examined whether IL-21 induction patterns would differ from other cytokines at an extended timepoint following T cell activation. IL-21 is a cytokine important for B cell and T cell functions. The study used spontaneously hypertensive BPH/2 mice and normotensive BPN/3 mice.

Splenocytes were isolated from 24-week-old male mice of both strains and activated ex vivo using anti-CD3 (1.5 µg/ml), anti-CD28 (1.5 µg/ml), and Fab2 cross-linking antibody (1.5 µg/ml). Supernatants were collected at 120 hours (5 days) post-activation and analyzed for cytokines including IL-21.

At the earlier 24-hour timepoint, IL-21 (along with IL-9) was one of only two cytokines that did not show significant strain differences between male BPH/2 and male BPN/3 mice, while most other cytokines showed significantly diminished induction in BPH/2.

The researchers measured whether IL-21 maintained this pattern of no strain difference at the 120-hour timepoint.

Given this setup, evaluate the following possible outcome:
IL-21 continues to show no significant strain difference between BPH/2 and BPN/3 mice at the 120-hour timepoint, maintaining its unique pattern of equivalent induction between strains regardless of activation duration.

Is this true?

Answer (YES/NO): YES